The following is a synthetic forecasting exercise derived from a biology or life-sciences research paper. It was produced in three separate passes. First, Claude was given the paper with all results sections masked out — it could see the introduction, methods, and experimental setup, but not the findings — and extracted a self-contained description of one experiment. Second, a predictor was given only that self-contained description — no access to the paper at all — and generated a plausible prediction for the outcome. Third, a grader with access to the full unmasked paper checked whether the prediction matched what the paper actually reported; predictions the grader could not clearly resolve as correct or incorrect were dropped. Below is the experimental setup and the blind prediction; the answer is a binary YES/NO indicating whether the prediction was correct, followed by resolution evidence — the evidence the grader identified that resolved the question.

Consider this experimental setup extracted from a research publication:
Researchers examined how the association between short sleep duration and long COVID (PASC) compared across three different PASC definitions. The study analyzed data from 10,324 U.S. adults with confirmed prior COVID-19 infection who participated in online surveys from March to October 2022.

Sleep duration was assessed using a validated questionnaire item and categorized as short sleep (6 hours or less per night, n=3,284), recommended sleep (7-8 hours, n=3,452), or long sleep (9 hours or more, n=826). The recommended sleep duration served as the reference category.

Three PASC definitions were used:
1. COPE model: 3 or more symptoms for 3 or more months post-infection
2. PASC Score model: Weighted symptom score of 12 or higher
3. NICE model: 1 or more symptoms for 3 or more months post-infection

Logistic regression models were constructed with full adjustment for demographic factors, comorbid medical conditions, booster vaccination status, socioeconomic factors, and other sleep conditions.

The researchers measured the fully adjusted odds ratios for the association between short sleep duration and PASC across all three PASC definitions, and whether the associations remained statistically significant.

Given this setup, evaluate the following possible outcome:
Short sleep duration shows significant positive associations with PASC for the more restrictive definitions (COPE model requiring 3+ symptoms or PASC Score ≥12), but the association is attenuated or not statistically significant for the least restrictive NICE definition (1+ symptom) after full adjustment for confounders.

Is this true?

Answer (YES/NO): NO